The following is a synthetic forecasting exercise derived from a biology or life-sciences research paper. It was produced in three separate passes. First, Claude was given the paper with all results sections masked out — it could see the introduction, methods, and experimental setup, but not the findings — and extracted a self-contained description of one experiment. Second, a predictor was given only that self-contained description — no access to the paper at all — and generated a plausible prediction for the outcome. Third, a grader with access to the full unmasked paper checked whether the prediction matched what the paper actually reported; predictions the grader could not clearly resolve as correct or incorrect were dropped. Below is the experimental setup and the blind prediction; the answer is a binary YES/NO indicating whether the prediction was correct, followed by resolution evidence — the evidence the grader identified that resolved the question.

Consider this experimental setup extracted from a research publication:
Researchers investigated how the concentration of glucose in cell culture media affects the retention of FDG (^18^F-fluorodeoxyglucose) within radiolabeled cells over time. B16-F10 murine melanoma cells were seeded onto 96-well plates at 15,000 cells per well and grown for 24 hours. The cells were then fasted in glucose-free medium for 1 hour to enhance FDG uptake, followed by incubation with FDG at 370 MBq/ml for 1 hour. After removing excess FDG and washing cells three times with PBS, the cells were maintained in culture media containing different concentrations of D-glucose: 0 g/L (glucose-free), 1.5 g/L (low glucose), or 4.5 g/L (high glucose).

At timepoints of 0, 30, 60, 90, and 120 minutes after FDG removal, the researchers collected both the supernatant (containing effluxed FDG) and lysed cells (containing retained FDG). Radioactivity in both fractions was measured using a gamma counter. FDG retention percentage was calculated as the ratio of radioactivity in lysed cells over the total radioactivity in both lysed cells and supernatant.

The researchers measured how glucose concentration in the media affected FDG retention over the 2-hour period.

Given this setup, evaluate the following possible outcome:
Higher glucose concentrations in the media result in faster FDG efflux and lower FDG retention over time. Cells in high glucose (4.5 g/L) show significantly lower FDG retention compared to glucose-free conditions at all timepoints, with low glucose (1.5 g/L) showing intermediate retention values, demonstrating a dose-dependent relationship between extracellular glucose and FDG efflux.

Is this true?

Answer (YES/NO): NO